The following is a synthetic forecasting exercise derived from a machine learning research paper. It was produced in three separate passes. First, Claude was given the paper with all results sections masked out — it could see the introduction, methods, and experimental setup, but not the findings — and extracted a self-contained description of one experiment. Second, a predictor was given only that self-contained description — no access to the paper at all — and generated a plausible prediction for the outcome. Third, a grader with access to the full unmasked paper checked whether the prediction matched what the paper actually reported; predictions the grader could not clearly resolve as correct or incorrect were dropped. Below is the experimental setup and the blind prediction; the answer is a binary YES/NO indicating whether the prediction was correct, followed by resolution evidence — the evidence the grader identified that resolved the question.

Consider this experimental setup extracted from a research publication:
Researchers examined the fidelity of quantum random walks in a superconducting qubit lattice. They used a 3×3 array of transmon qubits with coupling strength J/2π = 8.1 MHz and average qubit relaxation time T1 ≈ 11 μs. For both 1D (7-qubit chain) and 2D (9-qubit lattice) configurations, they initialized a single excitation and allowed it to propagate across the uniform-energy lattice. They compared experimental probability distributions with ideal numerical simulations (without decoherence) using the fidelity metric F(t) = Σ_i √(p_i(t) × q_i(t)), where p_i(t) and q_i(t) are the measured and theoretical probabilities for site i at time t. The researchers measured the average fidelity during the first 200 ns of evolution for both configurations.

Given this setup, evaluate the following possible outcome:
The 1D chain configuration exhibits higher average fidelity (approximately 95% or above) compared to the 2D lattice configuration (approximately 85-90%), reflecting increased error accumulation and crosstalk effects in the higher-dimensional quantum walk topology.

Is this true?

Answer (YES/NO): NO